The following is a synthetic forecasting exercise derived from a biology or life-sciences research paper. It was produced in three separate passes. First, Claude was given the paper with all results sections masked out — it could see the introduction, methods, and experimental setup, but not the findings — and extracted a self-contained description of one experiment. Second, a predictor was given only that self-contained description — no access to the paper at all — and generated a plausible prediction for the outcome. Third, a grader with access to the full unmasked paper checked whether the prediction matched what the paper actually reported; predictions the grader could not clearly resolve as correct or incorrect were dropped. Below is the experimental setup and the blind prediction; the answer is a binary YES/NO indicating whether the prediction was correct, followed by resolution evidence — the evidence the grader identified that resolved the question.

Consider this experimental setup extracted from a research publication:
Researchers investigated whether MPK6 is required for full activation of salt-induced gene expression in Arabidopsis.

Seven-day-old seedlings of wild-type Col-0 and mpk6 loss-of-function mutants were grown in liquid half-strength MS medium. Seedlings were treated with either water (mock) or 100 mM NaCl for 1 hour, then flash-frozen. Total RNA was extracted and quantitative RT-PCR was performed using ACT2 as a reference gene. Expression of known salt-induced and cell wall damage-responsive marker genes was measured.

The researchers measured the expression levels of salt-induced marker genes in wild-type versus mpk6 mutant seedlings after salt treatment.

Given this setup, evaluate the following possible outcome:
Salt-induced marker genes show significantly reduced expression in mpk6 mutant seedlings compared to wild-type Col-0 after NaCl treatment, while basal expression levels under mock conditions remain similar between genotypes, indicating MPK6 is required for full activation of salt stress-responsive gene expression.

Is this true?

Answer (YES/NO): YES